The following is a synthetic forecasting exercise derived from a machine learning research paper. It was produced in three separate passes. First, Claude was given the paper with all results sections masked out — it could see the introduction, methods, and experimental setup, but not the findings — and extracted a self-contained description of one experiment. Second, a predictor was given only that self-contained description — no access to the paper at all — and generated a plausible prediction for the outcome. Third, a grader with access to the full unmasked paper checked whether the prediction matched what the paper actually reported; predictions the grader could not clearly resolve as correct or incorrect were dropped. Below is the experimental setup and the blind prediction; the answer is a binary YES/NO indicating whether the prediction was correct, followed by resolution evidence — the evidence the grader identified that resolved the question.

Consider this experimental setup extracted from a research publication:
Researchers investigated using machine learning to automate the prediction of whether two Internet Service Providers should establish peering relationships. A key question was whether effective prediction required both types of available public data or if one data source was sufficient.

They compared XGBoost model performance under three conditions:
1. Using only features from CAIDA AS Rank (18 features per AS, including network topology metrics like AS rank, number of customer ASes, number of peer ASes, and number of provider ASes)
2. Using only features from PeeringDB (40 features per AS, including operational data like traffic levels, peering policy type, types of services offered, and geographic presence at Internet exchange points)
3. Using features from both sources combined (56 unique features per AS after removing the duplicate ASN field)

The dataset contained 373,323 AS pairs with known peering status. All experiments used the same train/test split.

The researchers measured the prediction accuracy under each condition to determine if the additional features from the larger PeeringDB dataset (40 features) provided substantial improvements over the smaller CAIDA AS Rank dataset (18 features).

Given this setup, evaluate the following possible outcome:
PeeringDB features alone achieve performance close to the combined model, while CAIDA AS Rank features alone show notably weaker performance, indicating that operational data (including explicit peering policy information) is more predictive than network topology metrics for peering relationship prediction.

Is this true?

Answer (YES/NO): NO